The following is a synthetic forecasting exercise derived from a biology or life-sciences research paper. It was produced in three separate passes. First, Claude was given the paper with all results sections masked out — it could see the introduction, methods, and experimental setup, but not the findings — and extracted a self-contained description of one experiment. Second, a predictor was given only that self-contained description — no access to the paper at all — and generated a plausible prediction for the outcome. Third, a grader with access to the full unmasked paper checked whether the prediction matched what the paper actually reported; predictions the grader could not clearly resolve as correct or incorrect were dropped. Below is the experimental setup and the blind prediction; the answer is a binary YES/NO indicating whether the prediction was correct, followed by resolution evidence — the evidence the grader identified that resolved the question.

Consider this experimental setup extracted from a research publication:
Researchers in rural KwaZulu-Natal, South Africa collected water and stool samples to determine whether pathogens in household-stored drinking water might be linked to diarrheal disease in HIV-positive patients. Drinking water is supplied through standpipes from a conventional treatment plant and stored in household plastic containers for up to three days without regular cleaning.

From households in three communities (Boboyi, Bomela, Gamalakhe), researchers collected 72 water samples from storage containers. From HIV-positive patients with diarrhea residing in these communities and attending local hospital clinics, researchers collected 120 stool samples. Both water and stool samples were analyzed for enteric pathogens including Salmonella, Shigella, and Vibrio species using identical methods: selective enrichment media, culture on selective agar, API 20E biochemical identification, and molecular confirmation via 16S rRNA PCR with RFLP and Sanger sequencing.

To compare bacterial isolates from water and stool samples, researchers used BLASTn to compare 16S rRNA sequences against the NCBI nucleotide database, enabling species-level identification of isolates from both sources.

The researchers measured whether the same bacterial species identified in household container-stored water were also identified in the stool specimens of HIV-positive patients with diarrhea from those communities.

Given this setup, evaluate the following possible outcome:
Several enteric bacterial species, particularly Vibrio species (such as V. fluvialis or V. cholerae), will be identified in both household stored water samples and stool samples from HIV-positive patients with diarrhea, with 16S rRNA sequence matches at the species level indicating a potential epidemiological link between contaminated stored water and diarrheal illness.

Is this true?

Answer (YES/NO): NO